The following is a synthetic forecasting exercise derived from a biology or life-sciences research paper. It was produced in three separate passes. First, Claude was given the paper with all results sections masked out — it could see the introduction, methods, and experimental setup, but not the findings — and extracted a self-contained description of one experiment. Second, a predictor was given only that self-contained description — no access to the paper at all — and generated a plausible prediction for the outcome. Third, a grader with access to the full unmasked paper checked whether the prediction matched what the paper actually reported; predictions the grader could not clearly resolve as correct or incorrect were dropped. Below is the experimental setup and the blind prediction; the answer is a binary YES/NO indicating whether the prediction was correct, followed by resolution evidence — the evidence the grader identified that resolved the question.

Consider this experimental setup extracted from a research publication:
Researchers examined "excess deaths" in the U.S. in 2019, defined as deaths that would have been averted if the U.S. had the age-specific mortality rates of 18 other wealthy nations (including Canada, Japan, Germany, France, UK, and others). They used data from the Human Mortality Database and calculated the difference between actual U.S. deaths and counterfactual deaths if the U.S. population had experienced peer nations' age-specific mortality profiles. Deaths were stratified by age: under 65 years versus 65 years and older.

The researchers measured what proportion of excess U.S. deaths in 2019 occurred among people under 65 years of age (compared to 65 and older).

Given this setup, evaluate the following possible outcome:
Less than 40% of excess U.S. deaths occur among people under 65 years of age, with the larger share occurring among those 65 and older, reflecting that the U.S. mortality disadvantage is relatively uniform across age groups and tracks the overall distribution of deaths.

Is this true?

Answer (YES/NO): NO